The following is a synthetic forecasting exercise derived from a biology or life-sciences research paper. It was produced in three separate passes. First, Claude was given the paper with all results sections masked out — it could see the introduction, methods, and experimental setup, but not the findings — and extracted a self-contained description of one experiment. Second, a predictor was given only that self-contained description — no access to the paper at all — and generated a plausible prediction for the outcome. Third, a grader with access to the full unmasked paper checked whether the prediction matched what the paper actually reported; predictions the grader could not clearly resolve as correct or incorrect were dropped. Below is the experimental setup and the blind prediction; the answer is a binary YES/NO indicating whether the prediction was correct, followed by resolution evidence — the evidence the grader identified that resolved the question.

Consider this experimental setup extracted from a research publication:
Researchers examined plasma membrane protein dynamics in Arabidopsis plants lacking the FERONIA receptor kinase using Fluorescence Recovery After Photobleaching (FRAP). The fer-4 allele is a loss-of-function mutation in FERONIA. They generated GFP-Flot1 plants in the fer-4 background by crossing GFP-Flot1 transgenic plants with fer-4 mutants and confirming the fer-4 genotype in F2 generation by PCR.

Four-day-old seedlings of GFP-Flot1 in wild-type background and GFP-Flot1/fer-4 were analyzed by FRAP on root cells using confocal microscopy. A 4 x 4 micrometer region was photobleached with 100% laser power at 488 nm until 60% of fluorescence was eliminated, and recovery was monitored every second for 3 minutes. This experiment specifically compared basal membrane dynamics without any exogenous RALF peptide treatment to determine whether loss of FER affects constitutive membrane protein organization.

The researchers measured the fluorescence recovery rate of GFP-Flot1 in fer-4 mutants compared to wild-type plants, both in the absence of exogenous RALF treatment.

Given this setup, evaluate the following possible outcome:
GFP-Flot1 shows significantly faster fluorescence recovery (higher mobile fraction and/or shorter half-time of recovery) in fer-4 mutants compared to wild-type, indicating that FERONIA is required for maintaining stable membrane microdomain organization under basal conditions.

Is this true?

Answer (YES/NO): YES